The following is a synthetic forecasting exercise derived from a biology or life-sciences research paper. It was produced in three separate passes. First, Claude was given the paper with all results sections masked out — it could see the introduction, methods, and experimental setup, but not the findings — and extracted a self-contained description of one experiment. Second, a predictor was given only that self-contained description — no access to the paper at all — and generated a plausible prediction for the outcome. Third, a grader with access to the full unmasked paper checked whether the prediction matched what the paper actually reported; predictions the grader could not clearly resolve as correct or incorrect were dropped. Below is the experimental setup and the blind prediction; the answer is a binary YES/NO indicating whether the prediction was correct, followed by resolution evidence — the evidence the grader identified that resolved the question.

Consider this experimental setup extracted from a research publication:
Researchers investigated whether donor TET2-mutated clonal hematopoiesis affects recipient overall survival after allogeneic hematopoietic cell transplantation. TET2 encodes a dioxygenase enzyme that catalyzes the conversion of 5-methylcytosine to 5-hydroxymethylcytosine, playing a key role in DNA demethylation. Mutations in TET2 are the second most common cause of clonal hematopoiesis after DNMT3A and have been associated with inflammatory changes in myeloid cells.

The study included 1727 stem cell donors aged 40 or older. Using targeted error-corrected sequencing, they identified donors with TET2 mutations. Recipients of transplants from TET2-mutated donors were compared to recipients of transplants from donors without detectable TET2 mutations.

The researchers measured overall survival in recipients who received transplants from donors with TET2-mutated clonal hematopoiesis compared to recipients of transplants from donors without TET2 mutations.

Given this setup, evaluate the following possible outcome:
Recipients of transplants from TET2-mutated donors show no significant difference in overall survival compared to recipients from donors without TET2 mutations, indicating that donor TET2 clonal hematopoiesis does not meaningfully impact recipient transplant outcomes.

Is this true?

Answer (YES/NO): YES